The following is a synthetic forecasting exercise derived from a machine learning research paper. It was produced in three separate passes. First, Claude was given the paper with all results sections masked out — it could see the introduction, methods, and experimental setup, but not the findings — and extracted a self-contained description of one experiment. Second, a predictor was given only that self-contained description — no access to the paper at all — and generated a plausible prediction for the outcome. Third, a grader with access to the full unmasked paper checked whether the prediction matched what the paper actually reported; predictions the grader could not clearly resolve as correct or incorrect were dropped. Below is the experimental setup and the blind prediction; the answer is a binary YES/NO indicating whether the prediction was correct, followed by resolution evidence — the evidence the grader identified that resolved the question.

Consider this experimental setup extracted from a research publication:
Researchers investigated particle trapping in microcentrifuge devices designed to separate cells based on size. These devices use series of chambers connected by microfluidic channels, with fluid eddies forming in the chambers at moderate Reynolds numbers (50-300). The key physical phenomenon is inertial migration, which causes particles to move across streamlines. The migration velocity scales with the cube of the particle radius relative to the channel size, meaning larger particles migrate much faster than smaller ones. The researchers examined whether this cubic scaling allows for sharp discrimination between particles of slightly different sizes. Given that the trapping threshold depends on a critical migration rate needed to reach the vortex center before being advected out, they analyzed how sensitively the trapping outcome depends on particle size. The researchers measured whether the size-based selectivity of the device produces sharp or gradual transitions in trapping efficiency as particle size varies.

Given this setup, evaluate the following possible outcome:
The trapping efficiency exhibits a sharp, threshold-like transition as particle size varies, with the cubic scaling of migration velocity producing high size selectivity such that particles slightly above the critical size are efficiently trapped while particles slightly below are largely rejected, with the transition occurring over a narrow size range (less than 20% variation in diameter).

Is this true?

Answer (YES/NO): NO